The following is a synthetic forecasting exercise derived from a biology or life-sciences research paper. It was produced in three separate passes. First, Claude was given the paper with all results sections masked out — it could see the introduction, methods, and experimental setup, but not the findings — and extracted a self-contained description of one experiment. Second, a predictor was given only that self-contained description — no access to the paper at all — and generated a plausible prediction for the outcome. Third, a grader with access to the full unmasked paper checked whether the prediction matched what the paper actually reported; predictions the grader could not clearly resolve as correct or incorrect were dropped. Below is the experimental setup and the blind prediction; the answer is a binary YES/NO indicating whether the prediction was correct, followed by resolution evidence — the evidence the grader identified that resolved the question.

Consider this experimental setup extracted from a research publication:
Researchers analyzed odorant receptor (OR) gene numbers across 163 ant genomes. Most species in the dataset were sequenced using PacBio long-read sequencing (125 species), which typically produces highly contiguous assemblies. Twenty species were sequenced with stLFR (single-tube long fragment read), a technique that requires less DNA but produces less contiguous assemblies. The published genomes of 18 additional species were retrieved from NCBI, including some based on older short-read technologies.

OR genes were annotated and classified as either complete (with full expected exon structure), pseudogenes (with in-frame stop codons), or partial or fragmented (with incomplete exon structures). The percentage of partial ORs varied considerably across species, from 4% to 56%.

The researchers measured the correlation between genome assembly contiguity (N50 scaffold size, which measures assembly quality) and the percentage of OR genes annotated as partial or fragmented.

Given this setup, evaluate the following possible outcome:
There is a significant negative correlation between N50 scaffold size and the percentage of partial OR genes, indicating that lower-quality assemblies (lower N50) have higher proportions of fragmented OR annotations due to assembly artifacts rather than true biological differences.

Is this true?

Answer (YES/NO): YES